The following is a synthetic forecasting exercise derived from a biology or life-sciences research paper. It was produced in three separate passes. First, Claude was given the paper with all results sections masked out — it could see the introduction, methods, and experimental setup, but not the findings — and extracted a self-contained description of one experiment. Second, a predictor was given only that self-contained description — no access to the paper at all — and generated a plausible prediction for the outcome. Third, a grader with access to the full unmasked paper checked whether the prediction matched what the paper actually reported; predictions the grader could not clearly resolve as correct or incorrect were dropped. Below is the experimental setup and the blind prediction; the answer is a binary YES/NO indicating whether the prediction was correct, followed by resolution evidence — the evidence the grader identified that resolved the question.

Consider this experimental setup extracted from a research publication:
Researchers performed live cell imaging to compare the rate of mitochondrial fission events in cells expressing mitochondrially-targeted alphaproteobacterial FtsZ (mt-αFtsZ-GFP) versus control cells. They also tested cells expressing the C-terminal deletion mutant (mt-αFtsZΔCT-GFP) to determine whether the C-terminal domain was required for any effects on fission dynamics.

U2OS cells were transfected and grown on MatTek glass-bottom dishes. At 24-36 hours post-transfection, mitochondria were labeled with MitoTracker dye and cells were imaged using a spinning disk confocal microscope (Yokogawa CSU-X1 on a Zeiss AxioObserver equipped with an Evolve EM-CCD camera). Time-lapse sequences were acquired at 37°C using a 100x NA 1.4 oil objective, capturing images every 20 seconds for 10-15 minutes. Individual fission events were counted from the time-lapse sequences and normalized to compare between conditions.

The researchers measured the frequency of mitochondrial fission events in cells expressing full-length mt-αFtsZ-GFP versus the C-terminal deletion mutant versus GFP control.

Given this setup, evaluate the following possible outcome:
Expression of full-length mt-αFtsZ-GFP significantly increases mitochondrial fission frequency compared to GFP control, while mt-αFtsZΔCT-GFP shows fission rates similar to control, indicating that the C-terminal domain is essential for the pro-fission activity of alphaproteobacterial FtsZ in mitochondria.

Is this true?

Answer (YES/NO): YES